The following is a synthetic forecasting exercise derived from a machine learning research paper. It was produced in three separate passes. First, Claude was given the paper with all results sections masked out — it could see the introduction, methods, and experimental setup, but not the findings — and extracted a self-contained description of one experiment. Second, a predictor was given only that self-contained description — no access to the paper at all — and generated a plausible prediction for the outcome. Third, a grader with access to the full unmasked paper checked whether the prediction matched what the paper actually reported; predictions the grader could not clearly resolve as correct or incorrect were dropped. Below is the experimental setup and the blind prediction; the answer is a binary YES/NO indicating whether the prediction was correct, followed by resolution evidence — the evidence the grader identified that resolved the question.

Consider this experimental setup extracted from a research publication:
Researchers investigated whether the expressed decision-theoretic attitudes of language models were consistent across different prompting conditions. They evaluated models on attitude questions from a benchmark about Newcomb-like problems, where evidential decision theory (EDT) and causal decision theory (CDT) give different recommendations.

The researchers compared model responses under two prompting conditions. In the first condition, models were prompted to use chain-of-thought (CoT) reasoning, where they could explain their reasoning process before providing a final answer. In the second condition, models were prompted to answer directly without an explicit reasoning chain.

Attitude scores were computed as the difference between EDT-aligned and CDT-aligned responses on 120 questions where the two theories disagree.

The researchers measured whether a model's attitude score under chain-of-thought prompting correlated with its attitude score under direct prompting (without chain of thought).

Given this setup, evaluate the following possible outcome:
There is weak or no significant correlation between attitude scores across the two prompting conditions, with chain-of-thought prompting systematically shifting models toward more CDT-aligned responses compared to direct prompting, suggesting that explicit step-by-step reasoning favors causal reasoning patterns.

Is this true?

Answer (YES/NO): NO